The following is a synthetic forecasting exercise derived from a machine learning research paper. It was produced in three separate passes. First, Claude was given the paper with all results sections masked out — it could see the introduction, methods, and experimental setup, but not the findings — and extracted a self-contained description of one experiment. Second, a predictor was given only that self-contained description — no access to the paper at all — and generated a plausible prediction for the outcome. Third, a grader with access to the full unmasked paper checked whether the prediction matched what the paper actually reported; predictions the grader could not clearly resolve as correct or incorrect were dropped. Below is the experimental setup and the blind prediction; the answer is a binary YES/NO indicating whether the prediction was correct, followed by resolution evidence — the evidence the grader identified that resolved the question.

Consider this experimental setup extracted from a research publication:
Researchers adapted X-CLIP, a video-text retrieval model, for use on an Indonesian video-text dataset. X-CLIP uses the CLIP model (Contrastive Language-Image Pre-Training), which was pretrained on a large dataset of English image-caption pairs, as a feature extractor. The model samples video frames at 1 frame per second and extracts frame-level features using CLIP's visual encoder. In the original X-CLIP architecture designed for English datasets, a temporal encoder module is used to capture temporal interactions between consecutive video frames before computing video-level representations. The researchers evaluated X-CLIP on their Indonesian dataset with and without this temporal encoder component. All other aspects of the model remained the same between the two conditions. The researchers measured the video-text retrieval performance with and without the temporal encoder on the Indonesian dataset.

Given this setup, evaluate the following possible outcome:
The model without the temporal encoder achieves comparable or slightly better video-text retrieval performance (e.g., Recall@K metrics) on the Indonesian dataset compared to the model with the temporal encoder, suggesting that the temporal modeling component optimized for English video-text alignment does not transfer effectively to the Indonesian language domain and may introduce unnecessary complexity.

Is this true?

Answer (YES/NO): YES